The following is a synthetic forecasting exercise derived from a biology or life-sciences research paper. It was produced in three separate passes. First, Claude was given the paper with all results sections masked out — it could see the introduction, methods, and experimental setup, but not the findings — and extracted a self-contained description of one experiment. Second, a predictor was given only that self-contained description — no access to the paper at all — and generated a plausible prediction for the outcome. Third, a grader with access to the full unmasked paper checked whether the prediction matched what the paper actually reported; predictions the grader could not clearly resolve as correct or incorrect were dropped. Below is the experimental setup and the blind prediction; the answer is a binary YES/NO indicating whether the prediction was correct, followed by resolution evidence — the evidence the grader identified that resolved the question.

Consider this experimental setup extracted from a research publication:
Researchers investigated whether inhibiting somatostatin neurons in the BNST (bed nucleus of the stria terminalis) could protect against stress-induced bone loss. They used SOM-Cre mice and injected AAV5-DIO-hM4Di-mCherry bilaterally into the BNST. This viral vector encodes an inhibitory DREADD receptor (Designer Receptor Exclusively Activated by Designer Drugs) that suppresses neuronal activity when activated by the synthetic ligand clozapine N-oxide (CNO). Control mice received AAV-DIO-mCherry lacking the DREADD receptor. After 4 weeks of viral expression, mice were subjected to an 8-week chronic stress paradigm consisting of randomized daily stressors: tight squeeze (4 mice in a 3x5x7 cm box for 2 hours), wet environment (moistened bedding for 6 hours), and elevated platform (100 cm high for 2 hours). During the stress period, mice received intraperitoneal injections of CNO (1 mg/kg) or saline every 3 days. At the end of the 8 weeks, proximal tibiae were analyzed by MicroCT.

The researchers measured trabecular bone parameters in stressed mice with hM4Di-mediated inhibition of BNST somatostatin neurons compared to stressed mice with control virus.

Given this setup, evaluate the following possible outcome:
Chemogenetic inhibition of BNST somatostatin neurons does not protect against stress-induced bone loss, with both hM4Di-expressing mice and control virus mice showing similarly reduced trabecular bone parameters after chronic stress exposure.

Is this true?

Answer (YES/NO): NO